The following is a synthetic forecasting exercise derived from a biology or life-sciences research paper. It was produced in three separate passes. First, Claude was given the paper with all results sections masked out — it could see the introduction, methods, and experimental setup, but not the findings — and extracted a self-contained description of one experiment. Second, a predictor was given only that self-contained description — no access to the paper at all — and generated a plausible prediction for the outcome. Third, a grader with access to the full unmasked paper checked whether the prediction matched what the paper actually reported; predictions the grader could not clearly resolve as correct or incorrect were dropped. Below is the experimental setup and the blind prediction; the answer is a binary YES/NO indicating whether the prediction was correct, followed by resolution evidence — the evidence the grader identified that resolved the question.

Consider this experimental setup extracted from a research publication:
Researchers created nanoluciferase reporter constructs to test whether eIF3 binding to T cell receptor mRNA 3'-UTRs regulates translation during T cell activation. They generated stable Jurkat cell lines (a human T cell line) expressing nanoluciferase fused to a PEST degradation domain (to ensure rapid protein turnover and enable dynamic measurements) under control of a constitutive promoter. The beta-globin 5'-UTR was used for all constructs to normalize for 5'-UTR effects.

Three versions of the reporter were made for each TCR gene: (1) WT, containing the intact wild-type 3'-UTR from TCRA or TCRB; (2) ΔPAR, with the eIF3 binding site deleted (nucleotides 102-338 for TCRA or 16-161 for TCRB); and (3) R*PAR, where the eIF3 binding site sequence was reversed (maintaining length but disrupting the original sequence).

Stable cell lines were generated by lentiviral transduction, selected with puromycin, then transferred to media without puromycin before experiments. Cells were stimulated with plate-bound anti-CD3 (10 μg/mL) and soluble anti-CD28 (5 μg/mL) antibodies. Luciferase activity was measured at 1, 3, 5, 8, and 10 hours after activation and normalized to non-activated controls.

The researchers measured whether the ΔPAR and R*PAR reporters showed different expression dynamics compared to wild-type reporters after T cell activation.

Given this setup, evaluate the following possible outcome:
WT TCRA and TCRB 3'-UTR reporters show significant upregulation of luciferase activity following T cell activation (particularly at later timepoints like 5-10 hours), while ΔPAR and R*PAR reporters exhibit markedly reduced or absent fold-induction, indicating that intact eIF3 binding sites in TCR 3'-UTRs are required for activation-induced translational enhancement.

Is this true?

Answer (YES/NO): YES